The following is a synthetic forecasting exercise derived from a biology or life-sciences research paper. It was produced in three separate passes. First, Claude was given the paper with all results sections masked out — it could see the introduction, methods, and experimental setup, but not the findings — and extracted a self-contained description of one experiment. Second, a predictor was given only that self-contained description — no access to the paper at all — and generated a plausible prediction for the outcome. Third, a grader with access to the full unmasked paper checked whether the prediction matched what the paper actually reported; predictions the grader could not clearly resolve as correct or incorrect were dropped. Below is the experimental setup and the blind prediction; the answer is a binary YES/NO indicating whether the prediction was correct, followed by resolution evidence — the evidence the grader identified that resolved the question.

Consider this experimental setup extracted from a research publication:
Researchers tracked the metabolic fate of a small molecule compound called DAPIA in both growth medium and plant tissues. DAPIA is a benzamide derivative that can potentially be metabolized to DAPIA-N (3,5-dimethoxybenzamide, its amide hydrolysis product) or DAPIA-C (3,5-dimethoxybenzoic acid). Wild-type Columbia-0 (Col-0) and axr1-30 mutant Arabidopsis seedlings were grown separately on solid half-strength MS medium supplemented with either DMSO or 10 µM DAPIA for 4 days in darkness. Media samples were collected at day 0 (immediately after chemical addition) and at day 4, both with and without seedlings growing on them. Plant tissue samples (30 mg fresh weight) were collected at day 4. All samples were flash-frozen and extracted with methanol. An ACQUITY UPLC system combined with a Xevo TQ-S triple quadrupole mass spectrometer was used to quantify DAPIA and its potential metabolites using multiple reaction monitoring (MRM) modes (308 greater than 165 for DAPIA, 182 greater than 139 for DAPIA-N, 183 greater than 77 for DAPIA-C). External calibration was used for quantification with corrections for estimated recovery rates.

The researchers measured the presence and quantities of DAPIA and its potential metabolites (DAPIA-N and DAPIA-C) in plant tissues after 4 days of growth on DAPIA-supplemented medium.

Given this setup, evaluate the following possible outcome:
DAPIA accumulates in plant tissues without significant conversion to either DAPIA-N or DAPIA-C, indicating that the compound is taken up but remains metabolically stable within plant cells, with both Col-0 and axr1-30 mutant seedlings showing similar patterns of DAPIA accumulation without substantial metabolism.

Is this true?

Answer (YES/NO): YES